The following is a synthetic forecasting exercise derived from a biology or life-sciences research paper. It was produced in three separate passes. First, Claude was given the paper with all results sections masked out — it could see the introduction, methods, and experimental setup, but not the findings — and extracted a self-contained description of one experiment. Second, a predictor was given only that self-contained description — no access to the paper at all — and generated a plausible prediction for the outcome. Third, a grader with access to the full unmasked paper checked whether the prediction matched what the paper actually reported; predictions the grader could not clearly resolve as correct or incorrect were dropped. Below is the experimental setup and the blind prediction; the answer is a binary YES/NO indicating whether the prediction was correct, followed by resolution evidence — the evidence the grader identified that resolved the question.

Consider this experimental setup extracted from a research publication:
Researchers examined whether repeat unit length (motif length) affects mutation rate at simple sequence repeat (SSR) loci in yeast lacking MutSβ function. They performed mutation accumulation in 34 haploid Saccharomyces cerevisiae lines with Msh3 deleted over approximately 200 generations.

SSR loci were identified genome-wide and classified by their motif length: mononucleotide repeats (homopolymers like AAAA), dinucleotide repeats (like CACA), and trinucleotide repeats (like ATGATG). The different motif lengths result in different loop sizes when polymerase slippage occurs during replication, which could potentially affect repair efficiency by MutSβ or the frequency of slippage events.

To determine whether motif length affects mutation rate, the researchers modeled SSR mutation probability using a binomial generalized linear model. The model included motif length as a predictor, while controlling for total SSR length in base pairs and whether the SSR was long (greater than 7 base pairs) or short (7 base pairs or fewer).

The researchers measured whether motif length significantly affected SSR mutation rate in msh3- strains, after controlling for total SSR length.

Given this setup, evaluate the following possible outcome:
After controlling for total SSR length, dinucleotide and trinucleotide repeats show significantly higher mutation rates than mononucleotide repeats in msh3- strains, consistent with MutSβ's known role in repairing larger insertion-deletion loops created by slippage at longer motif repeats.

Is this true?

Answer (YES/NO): NO